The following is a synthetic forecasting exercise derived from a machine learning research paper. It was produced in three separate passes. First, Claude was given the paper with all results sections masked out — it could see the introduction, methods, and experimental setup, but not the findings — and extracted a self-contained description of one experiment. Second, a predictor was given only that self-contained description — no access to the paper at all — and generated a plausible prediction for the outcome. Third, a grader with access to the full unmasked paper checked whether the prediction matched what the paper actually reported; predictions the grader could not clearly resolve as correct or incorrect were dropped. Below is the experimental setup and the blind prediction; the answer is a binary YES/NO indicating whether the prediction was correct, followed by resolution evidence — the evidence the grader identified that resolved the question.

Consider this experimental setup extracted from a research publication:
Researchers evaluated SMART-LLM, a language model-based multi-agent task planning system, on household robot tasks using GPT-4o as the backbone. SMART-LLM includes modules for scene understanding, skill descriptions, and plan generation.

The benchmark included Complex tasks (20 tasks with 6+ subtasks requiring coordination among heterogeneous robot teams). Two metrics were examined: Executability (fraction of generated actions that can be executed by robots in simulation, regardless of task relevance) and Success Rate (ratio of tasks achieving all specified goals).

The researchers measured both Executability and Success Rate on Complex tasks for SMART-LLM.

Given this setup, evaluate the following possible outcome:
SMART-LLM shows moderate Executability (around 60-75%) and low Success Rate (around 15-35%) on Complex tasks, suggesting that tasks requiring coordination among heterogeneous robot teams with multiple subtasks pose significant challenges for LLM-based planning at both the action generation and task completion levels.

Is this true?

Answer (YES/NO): YES